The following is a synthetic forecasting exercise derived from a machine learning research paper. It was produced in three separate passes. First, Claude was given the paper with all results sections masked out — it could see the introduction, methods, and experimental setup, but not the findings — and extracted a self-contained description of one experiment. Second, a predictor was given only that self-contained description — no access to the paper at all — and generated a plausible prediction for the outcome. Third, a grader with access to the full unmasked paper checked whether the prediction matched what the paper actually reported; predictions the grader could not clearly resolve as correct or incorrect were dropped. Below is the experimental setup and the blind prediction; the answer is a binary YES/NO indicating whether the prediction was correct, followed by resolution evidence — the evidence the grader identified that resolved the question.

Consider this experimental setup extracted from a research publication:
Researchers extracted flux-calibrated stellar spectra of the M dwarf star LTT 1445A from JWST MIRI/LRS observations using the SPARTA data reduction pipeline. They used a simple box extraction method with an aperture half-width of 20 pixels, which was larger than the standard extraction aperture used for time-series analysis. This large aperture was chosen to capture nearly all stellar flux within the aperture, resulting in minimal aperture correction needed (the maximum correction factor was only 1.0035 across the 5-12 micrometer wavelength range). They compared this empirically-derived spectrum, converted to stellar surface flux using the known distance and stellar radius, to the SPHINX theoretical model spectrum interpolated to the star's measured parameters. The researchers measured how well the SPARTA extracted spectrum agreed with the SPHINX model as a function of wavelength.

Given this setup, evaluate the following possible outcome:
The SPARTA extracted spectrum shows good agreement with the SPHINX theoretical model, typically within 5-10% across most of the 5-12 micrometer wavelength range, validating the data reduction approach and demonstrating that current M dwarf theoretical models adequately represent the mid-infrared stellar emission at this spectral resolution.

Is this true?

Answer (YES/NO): YES